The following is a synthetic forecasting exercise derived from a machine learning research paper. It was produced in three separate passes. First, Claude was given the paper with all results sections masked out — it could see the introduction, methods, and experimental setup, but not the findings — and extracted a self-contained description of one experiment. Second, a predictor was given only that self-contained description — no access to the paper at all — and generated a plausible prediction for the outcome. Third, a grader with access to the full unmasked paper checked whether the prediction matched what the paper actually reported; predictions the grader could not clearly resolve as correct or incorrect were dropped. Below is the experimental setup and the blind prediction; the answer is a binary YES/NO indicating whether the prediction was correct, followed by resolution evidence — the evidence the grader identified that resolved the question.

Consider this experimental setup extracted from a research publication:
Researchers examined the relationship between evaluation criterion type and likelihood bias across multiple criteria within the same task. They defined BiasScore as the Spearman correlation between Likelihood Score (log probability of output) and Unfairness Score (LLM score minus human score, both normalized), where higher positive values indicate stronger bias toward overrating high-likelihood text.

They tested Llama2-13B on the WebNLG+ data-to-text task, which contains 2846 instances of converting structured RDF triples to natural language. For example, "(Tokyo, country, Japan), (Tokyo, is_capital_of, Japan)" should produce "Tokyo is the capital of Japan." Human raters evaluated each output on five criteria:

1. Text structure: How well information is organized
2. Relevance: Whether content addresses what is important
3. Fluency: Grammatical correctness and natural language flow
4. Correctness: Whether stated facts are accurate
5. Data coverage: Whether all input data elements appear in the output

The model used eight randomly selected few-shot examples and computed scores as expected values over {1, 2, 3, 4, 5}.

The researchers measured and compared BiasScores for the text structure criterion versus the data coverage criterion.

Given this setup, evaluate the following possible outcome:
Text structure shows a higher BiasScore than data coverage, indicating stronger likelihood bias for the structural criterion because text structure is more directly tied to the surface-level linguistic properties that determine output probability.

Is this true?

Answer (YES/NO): NO